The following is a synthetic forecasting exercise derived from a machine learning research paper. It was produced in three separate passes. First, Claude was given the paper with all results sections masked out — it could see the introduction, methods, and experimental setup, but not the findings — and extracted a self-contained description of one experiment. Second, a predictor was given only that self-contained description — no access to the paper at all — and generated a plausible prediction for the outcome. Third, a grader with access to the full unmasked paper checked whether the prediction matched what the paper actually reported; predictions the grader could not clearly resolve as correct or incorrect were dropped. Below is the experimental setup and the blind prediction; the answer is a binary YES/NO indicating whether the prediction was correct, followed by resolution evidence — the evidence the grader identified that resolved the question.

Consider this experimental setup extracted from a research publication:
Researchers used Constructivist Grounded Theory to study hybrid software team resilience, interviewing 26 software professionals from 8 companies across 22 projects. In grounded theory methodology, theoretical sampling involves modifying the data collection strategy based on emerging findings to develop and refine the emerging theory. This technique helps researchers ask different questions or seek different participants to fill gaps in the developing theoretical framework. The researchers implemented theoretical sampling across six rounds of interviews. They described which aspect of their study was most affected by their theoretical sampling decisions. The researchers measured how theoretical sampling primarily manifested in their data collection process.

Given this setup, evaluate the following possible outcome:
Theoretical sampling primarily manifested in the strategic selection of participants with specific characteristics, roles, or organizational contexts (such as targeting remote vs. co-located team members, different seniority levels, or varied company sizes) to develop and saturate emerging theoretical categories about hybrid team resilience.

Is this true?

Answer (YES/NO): NO